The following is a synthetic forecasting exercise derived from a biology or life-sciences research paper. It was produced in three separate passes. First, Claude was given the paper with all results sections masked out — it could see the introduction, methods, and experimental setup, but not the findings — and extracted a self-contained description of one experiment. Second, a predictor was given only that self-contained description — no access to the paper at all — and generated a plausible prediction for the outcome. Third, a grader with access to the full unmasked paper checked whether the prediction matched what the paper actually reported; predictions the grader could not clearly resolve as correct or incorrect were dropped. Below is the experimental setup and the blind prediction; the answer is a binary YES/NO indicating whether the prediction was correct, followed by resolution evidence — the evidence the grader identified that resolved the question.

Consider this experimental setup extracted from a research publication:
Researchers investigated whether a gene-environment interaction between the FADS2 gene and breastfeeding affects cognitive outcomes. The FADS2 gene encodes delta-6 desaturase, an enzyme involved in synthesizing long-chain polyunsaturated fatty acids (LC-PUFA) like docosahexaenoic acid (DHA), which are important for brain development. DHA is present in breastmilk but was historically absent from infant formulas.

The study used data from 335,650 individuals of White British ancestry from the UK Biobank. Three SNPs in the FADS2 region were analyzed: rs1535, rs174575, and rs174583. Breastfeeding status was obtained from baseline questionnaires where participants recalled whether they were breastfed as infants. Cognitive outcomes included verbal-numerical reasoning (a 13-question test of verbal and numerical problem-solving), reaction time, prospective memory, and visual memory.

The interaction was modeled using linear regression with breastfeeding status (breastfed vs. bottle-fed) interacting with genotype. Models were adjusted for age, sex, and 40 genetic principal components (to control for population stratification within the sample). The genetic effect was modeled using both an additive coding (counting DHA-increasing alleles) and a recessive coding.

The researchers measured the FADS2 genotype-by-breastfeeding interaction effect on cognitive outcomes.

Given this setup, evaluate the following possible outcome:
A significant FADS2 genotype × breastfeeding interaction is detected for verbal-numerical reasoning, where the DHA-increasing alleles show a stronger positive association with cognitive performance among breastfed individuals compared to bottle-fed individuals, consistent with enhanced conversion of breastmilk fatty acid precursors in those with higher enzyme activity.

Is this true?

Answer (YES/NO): NO